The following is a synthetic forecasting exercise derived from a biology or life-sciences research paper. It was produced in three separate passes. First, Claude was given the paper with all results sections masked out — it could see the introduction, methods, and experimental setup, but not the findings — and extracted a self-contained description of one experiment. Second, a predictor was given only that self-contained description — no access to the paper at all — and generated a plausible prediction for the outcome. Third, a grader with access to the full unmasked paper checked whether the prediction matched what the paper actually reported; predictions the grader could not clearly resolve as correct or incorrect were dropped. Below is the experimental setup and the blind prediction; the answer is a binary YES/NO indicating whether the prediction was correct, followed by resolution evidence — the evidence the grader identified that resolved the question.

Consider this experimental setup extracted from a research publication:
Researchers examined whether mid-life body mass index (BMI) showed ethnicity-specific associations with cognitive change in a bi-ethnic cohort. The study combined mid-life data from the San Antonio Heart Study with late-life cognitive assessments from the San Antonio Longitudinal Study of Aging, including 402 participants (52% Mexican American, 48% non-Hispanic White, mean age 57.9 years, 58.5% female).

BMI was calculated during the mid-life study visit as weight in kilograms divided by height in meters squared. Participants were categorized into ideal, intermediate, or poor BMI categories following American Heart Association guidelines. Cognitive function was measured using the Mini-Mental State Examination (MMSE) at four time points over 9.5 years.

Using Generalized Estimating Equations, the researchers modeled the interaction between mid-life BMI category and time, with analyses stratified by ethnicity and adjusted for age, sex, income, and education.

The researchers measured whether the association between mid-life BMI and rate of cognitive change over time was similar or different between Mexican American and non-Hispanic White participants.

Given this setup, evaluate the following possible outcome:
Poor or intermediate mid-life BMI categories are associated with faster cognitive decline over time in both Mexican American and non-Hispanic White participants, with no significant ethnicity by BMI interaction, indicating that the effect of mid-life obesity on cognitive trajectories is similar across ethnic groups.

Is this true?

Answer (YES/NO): NO